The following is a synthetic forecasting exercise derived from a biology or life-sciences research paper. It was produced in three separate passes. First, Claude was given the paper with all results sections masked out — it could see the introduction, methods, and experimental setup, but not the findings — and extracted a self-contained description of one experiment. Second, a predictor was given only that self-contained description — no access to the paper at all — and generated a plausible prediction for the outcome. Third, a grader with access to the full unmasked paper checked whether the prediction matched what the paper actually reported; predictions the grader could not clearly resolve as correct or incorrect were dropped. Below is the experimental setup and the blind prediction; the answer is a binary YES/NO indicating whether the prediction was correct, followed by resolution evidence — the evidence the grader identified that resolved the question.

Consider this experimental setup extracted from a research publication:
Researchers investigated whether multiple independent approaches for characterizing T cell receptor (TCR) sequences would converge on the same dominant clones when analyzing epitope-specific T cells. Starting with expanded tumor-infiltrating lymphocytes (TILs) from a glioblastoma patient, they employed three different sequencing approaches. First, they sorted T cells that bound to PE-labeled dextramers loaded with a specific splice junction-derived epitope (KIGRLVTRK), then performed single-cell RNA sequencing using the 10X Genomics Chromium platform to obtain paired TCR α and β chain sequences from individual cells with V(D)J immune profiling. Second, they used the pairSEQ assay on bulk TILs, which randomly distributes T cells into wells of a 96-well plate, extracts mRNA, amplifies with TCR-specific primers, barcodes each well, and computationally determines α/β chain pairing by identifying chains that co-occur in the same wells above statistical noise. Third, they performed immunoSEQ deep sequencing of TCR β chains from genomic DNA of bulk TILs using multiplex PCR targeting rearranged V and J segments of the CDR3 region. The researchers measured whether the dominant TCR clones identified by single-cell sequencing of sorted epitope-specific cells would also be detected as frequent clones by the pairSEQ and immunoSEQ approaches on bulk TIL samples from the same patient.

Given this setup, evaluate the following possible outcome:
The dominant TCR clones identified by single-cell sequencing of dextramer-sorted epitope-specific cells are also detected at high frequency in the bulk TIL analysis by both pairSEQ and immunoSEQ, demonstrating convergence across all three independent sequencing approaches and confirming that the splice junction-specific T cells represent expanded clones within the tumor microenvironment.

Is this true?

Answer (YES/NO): YES